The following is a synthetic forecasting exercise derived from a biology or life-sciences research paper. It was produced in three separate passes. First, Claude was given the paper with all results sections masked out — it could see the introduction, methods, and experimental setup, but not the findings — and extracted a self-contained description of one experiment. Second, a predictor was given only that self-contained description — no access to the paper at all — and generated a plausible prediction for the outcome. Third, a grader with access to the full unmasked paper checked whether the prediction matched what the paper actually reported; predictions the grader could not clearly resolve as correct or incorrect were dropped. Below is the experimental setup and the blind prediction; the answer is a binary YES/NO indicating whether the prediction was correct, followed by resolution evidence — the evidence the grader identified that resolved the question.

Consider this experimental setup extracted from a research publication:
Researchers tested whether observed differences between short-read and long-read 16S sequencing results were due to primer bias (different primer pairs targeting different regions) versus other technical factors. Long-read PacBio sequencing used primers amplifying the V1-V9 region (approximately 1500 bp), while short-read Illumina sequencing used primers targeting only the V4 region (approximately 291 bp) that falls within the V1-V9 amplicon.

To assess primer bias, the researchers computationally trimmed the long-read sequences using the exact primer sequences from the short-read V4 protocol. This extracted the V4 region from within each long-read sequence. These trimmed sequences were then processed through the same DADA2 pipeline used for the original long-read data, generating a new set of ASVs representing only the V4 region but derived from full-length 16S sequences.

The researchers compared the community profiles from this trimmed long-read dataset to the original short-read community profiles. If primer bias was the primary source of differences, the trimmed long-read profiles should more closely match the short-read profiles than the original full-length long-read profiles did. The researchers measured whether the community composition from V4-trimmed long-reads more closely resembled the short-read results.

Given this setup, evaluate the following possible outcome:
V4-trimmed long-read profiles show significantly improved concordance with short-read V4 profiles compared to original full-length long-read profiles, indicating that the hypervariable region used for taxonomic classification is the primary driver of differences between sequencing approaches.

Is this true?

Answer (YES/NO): NO